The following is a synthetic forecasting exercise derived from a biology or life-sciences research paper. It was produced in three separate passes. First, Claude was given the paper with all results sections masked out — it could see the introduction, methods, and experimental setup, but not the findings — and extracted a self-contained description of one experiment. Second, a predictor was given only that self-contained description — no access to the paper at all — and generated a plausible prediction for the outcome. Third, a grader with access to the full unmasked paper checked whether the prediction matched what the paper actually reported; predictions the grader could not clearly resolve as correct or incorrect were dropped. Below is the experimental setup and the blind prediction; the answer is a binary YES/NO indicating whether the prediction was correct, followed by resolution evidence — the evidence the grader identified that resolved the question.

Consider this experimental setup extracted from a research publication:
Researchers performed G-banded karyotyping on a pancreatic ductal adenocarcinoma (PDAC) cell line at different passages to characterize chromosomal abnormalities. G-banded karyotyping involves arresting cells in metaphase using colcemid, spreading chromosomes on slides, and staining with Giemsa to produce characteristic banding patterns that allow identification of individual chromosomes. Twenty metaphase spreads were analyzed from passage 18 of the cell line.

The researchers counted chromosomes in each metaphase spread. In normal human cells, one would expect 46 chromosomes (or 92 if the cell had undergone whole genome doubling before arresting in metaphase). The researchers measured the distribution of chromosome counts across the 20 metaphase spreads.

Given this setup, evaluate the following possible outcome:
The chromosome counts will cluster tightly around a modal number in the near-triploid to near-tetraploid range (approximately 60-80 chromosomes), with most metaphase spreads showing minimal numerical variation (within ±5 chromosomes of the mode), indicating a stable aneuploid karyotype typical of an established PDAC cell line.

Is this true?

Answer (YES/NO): NO